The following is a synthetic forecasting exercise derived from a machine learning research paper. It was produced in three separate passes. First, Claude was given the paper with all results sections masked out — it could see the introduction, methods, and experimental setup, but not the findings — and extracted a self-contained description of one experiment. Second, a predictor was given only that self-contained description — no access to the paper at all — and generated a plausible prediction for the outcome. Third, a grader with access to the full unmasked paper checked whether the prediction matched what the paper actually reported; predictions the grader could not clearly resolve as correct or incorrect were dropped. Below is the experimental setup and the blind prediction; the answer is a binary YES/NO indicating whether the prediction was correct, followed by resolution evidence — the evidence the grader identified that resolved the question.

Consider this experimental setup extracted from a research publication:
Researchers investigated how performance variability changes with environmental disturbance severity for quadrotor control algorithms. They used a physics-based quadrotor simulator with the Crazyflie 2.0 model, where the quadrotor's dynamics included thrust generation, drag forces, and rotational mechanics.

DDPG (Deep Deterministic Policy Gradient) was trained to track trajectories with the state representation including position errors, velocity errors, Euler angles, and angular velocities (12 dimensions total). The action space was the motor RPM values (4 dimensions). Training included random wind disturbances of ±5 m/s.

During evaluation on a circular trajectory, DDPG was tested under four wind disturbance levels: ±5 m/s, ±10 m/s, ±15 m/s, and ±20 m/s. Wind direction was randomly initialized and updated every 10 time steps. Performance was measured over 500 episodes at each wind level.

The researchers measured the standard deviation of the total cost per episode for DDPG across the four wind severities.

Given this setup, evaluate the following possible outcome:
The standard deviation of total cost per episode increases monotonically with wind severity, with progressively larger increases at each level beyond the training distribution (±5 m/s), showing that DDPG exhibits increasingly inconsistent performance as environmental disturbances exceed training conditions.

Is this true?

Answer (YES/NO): YES